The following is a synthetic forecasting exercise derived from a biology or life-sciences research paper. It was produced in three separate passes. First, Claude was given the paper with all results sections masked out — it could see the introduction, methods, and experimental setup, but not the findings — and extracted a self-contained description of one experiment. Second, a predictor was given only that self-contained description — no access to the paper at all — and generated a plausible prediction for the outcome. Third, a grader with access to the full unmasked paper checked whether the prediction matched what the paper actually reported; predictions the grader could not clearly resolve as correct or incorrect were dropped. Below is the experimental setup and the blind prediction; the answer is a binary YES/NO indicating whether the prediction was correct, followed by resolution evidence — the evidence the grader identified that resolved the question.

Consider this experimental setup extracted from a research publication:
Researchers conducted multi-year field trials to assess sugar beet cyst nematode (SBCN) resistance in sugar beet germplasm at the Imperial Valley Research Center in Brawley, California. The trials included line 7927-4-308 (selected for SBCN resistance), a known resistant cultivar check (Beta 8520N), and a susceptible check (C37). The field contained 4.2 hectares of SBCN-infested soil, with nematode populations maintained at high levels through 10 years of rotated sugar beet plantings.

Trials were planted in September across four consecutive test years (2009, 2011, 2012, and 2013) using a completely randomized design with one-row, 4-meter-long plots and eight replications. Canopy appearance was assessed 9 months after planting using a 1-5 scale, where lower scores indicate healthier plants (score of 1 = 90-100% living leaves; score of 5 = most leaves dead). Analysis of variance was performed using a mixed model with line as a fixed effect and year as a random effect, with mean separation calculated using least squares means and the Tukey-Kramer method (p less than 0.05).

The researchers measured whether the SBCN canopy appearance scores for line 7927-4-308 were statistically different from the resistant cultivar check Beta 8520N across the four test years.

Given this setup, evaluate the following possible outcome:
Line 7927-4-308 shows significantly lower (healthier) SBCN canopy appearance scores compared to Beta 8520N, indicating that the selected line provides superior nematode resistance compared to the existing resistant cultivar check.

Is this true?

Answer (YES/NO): NO